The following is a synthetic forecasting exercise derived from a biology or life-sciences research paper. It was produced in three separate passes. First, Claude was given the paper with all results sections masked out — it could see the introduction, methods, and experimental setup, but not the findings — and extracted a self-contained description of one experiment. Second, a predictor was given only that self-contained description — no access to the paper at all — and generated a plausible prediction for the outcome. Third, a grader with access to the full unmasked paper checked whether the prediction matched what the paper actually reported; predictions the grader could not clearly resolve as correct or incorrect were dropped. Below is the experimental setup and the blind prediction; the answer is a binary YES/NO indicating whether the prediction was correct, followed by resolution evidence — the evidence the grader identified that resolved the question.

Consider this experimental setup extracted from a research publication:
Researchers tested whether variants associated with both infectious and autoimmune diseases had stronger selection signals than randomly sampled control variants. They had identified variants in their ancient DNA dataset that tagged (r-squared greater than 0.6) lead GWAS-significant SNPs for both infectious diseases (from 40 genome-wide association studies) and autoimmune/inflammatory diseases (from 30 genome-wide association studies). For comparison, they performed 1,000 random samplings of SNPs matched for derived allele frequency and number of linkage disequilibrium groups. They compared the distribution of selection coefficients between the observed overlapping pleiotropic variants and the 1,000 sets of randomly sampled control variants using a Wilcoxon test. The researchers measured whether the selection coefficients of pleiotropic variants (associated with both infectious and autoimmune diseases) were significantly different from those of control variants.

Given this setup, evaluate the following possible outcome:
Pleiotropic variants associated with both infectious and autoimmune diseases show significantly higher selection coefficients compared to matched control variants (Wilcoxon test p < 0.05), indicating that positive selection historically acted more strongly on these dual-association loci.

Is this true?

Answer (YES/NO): YES